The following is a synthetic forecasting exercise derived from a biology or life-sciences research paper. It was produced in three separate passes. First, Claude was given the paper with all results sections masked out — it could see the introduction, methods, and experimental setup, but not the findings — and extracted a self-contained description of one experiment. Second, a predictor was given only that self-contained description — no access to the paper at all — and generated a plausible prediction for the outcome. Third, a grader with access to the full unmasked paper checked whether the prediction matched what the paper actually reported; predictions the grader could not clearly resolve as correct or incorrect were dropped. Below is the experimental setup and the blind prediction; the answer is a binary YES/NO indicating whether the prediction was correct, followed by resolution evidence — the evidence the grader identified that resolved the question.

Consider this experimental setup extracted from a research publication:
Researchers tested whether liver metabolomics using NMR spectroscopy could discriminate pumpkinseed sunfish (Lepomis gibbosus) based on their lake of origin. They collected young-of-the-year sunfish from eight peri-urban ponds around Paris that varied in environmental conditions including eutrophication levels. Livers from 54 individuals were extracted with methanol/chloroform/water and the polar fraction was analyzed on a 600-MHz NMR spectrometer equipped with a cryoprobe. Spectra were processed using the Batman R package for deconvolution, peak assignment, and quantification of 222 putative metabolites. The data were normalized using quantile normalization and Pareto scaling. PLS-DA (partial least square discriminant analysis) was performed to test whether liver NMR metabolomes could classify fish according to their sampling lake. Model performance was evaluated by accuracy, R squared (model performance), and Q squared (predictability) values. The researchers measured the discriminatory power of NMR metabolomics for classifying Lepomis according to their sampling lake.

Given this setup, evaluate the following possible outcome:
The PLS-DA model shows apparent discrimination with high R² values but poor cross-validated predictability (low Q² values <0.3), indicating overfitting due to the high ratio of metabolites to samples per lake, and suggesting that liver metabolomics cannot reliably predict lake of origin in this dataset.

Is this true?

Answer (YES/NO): NO